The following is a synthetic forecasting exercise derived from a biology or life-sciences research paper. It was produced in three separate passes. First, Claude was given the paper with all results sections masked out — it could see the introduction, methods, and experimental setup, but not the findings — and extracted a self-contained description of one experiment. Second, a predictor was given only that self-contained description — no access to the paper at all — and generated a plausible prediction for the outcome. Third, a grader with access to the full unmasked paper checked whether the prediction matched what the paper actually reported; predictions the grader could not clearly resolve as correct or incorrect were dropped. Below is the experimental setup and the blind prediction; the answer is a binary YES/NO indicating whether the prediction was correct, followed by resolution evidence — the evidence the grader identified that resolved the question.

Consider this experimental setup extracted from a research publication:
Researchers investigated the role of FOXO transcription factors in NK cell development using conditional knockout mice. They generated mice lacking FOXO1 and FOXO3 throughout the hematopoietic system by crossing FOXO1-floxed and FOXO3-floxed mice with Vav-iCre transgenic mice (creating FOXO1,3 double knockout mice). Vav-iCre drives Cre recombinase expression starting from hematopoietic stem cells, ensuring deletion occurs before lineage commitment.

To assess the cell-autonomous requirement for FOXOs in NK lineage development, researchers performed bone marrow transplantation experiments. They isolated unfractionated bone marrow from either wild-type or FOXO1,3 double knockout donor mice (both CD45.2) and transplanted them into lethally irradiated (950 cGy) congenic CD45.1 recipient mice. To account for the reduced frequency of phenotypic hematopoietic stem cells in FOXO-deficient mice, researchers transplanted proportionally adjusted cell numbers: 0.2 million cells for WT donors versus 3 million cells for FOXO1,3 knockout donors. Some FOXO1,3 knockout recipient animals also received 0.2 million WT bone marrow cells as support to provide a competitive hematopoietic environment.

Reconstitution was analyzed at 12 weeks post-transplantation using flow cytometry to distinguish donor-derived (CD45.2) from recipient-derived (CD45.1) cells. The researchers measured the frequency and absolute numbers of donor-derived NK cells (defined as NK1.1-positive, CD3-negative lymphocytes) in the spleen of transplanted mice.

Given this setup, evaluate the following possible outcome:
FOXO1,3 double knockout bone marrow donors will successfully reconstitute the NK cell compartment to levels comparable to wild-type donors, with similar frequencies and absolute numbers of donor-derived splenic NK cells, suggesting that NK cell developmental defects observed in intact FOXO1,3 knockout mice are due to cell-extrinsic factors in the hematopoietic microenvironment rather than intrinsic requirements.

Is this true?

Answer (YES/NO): NO